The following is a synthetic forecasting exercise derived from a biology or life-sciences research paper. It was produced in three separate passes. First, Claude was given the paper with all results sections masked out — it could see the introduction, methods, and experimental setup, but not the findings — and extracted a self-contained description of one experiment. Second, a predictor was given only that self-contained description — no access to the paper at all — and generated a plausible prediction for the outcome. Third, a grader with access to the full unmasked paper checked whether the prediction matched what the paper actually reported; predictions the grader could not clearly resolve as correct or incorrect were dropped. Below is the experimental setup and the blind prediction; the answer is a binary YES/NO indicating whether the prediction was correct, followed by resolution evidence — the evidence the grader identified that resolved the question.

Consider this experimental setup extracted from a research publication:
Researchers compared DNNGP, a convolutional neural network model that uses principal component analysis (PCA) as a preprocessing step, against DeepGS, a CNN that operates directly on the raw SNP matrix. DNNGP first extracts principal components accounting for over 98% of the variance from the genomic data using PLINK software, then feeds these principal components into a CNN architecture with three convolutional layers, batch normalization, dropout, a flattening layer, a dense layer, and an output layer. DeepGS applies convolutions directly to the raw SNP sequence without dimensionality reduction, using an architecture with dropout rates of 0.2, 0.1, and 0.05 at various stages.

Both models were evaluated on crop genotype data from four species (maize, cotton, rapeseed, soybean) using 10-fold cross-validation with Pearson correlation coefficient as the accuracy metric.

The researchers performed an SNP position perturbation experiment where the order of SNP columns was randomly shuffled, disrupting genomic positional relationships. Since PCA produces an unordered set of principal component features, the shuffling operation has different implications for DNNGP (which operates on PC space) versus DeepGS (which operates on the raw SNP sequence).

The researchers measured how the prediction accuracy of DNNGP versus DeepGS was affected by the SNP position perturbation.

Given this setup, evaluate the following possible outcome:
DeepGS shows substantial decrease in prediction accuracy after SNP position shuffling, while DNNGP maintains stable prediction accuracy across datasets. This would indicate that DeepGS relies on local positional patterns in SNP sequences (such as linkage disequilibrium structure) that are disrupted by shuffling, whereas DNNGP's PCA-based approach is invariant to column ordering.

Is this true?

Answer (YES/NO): NO